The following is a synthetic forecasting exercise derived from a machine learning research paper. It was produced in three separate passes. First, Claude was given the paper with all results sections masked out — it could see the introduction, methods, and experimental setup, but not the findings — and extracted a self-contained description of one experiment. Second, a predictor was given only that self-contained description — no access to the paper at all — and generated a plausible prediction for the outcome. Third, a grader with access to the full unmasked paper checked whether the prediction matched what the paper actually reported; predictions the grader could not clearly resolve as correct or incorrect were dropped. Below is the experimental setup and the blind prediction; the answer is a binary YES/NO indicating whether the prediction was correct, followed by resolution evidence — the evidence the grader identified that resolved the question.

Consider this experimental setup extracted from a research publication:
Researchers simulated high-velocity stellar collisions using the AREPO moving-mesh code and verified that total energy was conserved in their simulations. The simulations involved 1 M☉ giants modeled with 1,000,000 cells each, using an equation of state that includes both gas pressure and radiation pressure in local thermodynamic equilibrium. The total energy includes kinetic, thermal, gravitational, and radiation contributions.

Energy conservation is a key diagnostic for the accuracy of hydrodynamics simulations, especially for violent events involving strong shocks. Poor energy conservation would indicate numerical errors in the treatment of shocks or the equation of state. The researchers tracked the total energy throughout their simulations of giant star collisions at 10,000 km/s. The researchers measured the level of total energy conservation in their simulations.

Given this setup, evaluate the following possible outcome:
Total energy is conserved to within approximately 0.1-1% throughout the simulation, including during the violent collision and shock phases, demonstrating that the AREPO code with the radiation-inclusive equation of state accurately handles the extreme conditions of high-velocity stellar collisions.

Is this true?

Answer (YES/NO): YES